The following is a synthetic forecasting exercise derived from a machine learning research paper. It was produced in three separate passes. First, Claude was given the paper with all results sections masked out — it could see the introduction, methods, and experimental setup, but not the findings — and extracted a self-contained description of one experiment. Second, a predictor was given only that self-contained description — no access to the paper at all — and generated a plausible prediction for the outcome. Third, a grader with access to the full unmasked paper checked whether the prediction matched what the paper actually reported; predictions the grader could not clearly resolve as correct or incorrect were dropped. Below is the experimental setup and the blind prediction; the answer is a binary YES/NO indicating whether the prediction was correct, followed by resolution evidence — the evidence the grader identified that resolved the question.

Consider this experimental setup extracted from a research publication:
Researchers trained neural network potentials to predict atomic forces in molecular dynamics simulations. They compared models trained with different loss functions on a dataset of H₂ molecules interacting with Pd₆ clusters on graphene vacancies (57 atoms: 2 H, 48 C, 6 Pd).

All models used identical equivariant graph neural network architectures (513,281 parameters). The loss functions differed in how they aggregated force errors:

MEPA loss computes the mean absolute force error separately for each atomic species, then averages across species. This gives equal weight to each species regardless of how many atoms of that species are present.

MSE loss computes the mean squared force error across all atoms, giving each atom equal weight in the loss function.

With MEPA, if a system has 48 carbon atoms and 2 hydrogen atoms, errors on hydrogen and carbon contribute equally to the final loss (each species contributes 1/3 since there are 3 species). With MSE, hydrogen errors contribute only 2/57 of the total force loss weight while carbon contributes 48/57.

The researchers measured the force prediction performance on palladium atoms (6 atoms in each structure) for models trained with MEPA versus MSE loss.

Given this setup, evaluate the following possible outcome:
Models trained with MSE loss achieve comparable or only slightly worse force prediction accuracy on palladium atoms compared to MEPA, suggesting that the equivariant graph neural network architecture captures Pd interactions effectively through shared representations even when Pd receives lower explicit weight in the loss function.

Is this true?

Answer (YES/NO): NO